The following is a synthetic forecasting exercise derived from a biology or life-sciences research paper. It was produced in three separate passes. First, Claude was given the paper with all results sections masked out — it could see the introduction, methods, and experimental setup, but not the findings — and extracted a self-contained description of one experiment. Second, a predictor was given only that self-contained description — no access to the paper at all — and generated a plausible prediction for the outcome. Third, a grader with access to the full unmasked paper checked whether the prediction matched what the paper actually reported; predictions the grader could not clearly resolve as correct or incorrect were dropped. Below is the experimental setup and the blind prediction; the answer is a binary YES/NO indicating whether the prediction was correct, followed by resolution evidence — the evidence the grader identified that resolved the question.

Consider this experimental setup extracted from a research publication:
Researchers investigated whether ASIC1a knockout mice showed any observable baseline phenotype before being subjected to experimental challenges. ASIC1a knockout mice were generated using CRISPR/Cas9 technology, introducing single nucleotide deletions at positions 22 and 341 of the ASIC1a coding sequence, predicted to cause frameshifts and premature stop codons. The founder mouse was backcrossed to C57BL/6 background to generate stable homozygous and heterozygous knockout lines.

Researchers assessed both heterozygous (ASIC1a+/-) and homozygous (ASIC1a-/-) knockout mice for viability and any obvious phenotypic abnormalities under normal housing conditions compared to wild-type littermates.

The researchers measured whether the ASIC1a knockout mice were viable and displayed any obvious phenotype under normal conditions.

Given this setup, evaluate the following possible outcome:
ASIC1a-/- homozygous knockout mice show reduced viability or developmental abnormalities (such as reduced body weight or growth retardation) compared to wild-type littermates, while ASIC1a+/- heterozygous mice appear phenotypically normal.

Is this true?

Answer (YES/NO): NO